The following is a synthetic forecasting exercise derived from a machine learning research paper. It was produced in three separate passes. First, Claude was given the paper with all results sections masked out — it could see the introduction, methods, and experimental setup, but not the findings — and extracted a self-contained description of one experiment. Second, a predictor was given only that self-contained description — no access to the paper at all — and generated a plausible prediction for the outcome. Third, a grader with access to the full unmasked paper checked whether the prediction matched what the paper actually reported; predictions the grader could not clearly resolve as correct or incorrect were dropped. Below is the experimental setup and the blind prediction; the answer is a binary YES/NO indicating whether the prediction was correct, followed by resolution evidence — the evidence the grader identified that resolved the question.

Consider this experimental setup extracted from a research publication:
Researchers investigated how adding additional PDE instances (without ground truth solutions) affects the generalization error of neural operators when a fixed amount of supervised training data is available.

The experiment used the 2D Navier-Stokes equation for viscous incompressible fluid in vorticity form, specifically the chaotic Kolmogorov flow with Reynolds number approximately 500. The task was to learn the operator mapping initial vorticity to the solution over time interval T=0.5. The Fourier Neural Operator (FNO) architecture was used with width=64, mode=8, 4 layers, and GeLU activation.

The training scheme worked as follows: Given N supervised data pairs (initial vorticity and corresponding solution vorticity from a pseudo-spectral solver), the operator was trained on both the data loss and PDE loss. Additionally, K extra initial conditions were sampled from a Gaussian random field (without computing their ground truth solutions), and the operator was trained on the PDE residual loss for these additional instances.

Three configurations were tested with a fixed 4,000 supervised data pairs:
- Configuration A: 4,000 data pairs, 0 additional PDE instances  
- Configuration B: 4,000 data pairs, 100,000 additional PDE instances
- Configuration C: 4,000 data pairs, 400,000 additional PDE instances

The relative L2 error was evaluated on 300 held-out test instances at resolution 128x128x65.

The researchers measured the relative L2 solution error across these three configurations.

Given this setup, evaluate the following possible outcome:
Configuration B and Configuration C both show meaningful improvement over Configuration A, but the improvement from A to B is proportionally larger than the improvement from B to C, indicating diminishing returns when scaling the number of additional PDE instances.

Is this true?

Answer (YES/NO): YES